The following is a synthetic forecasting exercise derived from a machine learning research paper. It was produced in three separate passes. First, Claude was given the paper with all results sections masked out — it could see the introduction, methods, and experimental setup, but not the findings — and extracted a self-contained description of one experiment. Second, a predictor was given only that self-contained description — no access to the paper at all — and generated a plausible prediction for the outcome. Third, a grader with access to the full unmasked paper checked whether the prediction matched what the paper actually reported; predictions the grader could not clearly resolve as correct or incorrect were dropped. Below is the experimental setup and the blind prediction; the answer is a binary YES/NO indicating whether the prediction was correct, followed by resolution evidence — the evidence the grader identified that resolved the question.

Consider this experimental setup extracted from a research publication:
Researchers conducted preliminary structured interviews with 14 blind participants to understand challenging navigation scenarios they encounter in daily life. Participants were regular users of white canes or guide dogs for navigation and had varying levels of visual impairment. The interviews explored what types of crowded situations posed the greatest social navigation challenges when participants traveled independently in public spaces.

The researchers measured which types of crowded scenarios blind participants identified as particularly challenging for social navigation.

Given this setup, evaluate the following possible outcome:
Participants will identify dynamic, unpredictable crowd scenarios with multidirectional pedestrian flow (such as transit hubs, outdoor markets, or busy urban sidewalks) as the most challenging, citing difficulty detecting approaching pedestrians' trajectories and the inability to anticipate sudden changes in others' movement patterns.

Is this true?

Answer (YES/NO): NO